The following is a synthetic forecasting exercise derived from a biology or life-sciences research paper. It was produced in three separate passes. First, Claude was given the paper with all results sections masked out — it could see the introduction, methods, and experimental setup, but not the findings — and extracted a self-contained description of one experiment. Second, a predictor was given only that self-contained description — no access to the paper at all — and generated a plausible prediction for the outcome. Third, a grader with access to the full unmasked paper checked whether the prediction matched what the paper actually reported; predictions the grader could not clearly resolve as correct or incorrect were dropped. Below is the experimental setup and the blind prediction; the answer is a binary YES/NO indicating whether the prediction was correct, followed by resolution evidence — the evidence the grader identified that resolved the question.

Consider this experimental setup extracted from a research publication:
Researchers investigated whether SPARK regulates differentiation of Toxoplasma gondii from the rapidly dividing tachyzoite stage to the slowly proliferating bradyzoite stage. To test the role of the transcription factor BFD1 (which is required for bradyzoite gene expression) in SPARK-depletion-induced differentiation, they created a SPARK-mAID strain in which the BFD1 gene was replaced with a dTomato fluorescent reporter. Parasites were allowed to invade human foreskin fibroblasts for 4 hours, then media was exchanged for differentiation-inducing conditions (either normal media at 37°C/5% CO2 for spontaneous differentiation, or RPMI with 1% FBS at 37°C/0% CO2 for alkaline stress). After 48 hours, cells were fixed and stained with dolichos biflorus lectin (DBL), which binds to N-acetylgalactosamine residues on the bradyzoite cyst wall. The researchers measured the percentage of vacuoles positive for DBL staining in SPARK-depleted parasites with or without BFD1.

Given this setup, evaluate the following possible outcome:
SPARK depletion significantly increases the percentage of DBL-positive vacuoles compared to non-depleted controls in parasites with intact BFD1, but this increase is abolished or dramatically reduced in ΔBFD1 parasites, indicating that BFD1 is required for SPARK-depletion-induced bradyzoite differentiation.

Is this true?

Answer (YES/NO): YES